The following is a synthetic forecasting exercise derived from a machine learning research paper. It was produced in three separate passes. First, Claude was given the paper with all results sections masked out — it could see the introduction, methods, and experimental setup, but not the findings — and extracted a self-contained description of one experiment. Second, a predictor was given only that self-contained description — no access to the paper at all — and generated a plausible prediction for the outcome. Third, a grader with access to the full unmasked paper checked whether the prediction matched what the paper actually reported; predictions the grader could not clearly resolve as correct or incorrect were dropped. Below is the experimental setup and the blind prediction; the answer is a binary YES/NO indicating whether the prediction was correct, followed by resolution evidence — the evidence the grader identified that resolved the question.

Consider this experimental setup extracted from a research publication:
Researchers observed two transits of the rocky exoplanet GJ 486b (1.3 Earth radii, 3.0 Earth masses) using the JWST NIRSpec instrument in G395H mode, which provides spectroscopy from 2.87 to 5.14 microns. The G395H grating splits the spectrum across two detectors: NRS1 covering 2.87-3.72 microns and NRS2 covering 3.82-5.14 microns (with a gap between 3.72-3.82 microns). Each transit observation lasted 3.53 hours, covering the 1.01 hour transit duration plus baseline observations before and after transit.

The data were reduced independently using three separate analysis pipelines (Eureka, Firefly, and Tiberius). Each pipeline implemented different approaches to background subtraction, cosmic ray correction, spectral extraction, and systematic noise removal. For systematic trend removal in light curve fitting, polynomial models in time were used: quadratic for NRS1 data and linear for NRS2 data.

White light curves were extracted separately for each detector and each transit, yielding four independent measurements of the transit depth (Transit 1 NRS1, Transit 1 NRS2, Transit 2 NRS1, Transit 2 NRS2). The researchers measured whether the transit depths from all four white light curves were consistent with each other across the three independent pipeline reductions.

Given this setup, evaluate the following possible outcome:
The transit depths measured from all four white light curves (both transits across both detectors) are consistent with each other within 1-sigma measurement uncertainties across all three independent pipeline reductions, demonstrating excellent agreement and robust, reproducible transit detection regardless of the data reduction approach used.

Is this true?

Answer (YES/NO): NO